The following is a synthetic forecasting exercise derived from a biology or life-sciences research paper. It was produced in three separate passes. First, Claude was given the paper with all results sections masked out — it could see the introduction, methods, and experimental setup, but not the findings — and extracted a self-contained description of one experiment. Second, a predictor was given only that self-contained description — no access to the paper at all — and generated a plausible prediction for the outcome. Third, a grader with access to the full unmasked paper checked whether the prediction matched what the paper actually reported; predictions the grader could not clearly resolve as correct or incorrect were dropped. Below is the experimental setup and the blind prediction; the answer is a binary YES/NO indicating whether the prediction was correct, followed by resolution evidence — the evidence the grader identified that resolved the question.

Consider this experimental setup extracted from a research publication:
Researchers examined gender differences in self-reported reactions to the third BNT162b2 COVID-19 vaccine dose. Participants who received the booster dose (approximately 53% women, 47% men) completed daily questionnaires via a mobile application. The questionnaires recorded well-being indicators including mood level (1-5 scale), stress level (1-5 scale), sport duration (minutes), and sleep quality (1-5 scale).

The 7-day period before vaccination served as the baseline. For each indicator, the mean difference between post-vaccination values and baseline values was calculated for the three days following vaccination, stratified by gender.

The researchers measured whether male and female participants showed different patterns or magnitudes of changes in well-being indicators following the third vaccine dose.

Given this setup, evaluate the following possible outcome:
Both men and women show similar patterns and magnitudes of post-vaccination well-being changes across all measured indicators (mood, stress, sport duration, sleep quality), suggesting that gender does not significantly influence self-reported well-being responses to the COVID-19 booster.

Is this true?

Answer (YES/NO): NO